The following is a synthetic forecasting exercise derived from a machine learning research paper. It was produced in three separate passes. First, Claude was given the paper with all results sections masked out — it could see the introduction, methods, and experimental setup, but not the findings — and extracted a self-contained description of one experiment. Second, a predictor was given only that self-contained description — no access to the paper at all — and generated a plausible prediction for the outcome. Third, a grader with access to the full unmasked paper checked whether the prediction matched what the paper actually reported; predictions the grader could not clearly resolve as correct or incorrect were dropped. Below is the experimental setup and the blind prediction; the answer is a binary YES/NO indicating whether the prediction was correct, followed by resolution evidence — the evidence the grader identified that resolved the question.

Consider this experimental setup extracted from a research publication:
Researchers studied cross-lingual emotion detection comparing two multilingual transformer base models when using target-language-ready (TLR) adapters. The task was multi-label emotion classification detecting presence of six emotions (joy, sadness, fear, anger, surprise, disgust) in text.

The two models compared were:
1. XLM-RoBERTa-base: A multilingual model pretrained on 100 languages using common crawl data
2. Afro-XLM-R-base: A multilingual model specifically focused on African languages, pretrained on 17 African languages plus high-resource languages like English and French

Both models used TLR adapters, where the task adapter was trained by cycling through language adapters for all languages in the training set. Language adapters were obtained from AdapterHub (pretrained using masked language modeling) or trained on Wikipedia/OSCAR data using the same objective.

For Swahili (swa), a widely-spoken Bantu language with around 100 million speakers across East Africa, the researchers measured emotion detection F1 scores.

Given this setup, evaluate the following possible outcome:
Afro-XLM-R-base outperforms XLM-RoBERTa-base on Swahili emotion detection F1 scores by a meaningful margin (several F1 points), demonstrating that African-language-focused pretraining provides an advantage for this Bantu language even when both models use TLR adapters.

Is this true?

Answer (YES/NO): NO